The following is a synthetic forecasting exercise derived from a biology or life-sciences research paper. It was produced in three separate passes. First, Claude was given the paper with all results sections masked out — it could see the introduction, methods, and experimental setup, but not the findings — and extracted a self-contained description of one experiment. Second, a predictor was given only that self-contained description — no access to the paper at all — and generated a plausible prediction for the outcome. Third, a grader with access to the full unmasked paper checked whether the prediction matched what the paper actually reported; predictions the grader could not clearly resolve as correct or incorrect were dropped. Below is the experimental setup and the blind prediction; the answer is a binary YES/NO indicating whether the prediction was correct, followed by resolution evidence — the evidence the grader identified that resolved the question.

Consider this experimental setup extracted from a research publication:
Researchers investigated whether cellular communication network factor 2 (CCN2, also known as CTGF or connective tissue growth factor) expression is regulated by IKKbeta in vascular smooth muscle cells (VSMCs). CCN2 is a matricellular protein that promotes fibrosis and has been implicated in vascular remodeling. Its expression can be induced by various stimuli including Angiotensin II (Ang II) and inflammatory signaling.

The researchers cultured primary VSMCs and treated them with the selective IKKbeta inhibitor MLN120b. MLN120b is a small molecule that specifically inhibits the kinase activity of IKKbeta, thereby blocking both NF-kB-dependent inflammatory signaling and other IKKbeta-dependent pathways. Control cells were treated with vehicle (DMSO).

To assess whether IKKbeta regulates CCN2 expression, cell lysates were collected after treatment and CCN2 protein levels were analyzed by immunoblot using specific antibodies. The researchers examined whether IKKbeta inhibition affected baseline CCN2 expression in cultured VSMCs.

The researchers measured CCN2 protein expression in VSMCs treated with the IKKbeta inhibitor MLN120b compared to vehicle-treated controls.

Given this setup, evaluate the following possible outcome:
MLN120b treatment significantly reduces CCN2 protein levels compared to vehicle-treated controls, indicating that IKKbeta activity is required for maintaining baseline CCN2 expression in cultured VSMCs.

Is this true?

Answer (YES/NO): YES